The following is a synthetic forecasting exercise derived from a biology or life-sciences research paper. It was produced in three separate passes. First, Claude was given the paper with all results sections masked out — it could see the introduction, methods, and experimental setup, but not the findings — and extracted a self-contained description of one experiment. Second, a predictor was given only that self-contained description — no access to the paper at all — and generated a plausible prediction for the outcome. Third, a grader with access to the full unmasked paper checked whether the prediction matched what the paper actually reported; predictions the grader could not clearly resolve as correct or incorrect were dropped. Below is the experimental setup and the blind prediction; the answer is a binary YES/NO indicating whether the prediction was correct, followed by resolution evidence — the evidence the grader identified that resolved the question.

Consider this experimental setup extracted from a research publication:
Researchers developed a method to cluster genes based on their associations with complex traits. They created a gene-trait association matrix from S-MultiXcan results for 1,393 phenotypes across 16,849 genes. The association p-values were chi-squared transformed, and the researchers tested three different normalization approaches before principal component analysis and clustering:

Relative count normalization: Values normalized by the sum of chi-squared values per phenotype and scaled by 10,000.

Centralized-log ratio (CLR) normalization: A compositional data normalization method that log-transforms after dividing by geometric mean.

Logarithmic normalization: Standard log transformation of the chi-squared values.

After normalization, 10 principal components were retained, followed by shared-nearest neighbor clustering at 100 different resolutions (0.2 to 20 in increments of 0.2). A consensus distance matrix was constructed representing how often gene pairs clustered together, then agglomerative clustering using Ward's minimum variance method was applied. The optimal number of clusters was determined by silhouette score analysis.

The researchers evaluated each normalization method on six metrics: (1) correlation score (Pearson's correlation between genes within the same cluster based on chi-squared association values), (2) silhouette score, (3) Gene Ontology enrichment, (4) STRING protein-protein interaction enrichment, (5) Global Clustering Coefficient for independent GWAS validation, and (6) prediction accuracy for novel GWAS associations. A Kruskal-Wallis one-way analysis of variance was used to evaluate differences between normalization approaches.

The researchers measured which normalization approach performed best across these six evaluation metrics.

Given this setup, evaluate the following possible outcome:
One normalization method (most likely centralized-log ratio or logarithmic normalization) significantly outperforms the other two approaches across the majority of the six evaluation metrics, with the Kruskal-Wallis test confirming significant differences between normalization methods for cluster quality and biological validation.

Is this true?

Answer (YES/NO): NO